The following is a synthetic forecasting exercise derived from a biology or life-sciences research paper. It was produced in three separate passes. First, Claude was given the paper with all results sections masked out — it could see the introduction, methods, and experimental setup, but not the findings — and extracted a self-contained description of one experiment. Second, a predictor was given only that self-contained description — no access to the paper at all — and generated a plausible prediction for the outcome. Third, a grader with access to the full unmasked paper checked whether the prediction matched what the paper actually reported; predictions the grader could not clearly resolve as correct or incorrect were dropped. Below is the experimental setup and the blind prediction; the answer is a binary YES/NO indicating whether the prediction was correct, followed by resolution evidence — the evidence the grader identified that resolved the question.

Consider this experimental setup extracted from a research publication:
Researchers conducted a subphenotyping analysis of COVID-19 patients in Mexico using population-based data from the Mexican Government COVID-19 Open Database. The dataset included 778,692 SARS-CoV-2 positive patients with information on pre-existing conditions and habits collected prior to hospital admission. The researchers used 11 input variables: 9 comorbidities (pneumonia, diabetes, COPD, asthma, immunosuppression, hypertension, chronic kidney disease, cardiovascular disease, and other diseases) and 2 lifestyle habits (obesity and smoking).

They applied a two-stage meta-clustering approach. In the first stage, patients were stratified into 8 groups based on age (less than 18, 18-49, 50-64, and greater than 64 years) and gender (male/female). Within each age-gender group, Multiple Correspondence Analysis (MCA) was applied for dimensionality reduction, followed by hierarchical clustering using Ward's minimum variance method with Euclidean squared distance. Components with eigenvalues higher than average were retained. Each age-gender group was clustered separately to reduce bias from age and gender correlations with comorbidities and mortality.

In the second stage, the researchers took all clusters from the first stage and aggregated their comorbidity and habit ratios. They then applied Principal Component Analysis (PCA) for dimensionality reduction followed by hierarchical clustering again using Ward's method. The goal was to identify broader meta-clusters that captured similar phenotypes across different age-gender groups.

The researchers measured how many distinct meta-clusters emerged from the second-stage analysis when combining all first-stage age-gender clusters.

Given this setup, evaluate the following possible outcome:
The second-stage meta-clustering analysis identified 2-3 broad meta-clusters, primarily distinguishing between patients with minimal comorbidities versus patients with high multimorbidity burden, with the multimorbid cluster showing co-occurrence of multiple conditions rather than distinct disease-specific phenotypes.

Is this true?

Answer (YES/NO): NO